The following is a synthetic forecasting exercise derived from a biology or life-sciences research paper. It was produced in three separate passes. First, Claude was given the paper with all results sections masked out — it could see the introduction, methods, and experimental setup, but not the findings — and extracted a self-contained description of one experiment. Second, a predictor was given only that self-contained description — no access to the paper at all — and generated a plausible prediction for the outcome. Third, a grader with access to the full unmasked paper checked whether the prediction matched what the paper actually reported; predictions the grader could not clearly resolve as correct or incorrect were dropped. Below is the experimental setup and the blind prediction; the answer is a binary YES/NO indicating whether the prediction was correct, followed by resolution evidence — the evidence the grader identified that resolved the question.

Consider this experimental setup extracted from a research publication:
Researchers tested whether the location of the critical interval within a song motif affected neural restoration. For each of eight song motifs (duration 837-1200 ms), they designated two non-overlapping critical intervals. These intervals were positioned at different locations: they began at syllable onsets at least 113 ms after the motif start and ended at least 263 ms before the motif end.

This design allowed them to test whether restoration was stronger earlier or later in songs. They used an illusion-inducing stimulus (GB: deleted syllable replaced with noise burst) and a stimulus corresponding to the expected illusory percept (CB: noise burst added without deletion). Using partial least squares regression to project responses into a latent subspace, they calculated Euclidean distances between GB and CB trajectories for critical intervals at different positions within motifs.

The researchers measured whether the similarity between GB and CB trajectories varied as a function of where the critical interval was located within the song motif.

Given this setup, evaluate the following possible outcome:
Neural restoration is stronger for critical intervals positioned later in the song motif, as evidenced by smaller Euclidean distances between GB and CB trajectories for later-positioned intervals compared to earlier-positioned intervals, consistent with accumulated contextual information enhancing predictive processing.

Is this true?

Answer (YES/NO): NO